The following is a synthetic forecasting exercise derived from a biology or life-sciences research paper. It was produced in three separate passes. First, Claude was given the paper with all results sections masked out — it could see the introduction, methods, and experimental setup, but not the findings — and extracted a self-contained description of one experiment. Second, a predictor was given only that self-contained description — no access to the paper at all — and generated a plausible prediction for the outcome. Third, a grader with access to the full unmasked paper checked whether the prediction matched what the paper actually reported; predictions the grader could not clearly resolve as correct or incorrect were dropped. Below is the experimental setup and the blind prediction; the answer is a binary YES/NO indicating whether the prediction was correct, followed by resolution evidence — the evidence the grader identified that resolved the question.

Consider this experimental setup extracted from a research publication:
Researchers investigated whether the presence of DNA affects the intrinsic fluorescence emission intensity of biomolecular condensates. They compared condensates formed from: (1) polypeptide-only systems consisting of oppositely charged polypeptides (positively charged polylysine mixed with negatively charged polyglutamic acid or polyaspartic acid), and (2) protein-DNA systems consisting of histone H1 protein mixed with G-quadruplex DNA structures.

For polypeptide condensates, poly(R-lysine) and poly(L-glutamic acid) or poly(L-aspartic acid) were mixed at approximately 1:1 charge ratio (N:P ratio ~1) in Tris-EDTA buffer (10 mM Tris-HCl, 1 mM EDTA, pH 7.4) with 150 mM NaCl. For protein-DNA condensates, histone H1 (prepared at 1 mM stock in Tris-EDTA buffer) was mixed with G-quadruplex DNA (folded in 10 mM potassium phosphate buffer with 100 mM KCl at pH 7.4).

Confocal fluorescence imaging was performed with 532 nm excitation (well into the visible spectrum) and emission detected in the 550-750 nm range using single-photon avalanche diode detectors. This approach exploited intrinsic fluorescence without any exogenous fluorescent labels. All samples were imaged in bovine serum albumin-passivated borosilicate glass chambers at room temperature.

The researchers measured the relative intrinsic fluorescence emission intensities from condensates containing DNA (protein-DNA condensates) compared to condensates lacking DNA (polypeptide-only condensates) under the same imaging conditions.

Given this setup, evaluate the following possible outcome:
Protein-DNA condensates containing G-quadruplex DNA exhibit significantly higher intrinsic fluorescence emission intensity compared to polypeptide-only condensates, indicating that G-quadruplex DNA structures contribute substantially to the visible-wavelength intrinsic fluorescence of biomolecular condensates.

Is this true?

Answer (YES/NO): YES